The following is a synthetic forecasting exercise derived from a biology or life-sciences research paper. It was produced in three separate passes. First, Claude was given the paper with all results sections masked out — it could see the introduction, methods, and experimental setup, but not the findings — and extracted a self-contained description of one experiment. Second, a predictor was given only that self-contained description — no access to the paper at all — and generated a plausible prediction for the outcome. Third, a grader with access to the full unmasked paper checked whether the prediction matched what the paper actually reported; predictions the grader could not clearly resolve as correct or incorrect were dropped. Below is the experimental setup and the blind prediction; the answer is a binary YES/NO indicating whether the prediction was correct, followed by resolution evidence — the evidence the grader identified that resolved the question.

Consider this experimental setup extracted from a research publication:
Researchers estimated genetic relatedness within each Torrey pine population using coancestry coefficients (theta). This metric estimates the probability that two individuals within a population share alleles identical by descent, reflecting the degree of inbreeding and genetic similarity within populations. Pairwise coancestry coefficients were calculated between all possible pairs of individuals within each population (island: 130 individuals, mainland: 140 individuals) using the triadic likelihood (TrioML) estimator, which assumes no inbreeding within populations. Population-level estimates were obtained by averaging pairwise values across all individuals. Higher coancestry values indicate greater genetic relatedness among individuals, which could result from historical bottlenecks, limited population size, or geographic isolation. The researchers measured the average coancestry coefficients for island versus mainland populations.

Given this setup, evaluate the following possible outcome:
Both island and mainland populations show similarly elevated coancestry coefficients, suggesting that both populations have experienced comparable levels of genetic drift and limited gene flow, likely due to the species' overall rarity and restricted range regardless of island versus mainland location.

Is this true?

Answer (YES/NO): NO